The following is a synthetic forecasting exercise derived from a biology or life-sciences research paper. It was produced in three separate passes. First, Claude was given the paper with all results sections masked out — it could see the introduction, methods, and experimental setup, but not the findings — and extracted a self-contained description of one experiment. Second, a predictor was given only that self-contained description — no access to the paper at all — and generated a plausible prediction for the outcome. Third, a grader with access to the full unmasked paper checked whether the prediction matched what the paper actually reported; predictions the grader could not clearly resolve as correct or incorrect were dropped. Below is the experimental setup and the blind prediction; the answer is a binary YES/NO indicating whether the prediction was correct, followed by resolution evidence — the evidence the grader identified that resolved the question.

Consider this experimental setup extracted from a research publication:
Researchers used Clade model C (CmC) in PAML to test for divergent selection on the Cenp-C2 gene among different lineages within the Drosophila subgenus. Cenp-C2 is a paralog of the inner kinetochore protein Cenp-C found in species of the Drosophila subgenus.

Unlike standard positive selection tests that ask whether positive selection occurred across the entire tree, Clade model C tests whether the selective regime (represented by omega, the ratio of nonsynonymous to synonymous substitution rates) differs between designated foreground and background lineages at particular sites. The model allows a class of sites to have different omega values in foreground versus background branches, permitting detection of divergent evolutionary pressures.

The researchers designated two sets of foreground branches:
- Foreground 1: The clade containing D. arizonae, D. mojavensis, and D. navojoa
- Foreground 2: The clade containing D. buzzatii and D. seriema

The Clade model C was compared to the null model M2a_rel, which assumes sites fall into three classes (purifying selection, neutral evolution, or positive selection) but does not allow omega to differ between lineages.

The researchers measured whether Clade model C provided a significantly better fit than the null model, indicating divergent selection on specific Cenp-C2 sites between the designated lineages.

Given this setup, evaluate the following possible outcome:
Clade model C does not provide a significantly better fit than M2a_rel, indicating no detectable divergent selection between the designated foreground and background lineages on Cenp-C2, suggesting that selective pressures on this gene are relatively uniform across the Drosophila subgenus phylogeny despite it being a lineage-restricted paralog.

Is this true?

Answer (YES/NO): NO